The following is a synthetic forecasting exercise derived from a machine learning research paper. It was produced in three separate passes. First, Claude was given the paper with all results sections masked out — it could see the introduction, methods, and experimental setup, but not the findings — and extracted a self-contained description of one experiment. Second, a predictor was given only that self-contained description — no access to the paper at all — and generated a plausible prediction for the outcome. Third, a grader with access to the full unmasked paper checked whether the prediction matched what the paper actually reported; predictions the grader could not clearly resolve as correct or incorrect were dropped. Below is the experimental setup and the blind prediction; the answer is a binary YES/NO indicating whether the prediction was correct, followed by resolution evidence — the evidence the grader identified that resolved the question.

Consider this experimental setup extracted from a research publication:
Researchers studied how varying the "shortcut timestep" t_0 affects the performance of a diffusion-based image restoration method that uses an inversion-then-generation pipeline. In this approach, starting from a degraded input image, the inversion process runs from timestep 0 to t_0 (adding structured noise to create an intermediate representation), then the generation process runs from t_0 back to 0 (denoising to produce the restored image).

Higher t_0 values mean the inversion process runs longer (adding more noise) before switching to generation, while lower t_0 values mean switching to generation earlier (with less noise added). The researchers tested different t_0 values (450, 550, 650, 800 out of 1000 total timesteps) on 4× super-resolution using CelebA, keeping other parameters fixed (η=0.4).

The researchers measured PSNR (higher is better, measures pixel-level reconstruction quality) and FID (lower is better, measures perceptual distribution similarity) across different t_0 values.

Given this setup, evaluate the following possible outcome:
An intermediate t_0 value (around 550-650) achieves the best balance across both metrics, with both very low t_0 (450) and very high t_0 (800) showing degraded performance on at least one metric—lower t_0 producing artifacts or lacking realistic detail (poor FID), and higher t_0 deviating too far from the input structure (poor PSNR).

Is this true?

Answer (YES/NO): YES